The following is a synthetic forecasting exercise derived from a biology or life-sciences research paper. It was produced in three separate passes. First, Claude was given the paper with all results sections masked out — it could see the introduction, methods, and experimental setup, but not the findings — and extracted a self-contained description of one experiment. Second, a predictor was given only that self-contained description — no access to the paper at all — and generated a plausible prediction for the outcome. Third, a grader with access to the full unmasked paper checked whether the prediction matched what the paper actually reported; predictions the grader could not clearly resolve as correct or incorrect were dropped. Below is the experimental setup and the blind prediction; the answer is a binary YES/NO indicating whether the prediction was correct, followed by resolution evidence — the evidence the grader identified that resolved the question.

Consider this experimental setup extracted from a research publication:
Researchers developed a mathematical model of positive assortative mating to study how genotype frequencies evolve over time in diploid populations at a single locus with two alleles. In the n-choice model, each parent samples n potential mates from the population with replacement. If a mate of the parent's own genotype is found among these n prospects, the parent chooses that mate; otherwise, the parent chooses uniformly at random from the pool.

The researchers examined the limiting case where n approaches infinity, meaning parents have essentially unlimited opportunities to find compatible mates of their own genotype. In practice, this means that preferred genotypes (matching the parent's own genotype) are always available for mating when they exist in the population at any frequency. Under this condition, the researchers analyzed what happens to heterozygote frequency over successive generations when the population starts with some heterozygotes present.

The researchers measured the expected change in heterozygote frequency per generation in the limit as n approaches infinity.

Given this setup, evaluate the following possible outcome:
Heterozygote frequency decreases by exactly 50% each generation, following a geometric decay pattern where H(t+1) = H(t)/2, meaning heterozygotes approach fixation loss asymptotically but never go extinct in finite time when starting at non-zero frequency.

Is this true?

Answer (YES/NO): YES